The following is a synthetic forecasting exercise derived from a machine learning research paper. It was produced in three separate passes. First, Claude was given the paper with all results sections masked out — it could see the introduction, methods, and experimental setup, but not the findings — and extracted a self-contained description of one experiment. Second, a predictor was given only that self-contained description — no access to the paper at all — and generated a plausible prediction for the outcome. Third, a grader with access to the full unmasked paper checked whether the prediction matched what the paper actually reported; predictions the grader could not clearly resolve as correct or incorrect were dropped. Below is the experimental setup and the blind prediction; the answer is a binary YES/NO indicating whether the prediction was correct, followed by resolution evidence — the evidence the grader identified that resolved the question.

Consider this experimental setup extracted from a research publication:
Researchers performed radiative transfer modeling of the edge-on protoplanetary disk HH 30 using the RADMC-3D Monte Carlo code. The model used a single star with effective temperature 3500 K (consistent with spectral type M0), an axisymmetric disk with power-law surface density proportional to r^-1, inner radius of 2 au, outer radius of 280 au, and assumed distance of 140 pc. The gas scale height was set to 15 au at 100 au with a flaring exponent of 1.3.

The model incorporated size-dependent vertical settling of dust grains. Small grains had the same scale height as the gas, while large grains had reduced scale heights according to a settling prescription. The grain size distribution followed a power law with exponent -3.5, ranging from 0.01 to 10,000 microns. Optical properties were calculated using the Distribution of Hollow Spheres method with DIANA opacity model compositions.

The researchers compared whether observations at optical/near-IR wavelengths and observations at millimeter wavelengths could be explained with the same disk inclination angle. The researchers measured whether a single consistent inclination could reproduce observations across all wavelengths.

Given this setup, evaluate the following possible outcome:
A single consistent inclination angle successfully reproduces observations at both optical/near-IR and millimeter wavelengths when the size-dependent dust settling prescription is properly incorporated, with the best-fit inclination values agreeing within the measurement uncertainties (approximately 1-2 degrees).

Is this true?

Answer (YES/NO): NO